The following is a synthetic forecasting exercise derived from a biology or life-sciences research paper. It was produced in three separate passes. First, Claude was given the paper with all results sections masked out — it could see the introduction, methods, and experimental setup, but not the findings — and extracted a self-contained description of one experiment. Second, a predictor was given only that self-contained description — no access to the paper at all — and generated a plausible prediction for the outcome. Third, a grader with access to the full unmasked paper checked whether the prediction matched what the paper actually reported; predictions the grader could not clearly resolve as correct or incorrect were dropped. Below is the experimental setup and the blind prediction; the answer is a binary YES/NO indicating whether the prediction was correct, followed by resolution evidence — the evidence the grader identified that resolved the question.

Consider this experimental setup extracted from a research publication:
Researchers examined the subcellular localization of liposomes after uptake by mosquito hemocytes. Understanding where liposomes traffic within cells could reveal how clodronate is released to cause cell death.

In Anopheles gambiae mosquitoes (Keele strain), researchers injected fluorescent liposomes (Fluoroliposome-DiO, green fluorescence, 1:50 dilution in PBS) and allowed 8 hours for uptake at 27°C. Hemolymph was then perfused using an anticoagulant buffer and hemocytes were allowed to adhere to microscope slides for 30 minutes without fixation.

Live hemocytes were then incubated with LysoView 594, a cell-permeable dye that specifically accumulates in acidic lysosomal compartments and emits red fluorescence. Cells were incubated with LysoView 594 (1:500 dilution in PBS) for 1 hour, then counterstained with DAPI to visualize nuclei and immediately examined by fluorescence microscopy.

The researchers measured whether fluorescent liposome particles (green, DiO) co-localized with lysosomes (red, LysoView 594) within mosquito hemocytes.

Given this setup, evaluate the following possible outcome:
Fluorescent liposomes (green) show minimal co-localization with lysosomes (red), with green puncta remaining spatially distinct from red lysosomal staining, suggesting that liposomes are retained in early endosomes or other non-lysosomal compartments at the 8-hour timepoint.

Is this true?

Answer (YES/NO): NO